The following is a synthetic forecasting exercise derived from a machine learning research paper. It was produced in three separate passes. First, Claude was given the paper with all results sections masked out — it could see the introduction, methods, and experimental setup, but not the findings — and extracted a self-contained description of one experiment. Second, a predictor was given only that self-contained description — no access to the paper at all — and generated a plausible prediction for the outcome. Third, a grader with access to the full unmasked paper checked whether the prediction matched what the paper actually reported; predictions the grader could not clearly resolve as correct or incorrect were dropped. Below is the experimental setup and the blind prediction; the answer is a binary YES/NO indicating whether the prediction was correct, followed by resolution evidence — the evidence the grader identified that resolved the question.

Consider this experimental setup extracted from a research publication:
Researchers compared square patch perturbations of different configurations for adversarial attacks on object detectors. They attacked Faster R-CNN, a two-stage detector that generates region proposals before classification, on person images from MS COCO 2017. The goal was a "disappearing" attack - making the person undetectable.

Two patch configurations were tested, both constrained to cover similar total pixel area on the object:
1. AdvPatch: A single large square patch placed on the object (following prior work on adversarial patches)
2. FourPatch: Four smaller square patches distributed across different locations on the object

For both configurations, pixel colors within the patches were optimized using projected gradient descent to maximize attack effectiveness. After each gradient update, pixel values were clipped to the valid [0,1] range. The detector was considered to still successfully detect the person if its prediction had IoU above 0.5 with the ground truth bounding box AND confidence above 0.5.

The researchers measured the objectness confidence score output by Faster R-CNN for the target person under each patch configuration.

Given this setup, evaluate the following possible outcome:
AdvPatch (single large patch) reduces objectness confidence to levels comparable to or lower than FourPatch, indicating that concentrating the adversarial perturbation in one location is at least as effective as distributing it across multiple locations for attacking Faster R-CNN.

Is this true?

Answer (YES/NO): NO